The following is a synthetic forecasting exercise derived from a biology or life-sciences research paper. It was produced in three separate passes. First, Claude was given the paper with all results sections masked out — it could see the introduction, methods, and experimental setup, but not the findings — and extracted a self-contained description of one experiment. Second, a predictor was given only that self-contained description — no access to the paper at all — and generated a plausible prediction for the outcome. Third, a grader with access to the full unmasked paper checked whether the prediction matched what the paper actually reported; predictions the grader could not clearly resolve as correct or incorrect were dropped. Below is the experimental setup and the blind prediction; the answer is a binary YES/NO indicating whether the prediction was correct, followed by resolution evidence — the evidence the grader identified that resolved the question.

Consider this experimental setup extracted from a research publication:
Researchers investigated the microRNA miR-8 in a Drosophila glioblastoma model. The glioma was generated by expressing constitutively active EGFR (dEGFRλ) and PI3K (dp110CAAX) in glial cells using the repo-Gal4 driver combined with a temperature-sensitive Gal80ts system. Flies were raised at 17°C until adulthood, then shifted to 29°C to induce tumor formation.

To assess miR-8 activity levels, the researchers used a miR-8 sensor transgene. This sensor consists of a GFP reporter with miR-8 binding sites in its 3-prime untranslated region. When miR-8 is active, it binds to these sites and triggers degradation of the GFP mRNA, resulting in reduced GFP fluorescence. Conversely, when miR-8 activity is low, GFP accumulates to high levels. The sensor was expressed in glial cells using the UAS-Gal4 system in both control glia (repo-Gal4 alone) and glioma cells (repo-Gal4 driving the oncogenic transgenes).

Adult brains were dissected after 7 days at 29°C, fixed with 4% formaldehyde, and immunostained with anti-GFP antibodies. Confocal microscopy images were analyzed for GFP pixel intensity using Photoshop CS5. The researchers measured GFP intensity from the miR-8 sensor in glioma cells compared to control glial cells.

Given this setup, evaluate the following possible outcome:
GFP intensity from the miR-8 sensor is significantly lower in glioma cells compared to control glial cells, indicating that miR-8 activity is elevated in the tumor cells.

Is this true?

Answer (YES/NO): NO